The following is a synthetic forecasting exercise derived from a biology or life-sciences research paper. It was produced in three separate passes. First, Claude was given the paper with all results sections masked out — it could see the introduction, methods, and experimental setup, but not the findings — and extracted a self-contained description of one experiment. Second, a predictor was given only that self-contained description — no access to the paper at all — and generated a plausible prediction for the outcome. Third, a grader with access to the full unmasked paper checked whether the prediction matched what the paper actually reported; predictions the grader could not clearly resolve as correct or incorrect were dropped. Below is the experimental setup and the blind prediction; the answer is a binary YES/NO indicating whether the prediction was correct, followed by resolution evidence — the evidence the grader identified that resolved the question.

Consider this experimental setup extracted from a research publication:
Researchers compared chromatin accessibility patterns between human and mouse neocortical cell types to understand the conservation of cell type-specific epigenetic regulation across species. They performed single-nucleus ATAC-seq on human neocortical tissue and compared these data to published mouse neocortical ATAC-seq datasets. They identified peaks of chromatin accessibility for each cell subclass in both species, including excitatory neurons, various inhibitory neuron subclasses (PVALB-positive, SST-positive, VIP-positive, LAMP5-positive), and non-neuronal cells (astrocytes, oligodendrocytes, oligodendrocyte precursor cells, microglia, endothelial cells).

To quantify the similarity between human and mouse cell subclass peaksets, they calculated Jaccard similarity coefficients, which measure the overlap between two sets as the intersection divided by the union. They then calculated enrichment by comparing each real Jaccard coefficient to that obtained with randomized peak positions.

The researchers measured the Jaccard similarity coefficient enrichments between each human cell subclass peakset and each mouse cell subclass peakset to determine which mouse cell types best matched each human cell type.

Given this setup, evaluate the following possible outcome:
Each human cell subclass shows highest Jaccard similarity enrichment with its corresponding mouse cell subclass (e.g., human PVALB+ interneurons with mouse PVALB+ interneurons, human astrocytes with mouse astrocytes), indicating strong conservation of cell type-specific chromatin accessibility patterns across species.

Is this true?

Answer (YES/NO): NO